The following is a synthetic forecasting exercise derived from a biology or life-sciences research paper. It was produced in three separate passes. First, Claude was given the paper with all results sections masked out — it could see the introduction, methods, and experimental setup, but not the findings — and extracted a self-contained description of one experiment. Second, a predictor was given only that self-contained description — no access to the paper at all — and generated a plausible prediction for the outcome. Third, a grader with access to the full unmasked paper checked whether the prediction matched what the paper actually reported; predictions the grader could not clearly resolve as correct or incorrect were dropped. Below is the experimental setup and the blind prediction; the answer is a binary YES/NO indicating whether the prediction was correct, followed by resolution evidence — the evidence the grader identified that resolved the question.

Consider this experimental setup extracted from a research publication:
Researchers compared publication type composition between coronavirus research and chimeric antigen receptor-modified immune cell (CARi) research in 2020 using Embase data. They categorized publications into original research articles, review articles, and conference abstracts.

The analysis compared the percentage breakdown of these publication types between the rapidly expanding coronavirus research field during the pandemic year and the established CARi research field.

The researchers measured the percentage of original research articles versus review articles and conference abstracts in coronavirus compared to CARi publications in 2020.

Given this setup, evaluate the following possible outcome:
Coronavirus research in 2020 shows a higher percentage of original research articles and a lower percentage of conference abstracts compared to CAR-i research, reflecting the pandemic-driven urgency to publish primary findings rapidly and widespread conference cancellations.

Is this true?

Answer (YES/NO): YES